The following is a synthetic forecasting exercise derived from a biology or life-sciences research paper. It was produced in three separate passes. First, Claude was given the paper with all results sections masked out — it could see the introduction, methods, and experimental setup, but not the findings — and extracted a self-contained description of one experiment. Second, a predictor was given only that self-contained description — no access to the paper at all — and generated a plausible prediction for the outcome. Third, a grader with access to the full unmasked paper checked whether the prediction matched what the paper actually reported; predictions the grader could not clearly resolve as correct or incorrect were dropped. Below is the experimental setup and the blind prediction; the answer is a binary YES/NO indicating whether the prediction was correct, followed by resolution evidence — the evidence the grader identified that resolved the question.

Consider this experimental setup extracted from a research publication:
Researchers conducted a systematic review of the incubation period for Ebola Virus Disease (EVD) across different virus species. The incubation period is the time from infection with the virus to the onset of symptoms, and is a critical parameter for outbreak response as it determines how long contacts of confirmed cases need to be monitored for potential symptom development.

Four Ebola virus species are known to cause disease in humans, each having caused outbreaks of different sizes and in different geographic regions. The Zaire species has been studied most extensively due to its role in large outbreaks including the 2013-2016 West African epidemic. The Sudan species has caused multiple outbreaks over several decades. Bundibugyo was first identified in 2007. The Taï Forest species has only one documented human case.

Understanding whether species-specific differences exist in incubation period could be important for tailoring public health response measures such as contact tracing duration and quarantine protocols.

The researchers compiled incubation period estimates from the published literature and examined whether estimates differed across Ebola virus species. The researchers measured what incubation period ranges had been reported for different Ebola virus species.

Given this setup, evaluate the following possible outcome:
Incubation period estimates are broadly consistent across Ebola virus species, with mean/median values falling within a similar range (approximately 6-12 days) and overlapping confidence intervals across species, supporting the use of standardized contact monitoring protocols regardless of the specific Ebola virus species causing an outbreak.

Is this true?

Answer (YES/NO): NO